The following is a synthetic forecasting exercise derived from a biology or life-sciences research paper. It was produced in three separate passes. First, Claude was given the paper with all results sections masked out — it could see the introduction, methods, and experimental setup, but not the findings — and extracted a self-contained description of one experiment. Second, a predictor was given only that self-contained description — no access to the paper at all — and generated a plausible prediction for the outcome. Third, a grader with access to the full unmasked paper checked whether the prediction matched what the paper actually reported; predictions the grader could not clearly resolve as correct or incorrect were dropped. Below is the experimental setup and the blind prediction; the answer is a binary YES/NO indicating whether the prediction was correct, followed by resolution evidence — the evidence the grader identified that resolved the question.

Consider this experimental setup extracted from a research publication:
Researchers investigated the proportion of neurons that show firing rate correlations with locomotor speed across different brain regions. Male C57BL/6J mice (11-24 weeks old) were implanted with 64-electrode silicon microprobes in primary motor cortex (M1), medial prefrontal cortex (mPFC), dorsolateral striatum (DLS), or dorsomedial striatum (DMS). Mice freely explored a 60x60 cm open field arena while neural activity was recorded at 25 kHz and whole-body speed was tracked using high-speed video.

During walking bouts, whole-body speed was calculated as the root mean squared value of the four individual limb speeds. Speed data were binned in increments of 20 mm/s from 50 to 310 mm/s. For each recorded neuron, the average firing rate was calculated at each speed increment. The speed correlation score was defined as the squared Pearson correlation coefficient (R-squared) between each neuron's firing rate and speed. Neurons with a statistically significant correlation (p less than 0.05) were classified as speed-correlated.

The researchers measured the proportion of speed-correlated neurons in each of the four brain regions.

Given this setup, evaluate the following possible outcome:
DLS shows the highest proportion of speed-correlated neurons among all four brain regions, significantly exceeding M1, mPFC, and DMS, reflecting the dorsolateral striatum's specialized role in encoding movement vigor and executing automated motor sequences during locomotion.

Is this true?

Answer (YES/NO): NO